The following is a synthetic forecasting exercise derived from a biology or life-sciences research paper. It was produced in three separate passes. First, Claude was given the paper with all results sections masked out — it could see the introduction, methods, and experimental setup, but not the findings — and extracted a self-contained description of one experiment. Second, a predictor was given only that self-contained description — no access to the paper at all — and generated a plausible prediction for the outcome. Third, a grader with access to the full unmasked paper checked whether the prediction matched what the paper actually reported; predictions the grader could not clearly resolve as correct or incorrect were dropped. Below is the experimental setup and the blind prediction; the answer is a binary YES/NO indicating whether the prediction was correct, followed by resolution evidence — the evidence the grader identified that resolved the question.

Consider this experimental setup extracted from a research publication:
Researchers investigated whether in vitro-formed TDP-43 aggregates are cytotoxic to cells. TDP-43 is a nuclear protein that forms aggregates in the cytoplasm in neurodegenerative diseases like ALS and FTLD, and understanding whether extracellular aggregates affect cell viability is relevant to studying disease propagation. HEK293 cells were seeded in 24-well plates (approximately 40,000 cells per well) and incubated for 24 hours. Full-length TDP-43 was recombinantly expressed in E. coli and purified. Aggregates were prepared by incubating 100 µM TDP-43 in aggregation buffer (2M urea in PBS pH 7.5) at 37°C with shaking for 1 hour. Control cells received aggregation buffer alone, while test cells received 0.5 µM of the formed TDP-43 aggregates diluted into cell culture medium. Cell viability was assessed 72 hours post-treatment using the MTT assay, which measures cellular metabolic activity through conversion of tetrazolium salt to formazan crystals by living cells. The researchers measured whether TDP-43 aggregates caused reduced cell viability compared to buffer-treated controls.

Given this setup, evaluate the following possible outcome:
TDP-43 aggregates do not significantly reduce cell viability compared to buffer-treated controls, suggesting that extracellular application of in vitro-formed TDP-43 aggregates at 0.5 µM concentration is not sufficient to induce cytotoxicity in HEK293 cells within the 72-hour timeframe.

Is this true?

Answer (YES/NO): NO